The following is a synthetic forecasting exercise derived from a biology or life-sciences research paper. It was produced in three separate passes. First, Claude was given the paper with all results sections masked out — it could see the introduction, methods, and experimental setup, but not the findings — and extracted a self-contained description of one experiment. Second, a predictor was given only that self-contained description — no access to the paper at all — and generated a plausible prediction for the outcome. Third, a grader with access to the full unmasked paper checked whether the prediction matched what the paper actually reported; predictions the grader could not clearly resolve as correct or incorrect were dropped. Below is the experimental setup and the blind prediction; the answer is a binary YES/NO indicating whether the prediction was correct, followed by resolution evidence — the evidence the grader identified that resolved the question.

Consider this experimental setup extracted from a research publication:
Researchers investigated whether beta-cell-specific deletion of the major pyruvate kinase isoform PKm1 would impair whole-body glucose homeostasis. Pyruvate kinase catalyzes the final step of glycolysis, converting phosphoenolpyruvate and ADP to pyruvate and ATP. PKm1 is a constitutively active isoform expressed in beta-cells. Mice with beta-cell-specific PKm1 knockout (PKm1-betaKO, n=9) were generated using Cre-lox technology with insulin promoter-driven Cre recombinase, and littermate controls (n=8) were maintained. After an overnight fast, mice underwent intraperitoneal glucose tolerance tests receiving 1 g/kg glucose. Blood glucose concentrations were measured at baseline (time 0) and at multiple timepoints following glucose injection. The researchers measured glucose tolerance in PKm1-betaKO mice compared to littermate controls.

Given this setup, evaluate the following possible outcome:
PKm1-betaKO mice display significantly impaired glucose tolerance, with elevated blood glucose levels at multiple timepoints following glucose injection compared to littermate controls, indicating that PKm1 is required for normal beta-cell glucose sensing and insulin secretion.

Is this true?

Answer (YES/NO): NO